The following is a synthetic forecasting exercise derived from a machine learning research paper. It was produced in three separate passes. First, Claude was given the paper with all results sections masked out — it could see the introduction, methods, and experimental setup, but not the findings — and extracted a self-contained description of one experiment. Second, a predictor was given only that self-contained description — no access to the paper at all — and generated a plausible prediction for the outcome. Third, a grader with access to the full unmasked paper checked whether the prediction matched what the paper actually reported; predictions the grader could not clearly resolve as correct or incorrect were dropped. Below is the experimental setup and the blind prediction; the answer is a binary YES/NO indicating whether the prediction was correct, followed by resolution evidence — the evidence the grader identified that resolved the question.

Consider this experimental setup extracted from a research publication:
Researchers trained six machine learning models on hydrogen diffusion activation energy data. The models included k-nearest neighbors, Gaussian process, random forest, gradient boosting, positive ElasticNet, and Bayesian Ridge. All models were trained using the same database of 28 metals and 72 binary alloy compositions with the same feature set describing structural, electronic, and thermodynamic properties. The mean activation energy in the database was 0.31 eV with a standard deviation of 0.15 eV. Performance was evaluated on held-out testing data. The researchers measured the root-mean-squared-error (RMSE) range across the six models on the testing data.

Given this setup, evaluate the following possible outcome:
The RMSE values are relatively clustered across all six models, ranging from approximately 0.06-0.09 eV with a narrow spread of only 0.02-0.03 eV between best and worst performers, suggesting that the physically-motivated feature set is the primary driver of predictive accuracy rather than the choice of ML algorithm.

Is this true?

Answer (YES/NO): NO